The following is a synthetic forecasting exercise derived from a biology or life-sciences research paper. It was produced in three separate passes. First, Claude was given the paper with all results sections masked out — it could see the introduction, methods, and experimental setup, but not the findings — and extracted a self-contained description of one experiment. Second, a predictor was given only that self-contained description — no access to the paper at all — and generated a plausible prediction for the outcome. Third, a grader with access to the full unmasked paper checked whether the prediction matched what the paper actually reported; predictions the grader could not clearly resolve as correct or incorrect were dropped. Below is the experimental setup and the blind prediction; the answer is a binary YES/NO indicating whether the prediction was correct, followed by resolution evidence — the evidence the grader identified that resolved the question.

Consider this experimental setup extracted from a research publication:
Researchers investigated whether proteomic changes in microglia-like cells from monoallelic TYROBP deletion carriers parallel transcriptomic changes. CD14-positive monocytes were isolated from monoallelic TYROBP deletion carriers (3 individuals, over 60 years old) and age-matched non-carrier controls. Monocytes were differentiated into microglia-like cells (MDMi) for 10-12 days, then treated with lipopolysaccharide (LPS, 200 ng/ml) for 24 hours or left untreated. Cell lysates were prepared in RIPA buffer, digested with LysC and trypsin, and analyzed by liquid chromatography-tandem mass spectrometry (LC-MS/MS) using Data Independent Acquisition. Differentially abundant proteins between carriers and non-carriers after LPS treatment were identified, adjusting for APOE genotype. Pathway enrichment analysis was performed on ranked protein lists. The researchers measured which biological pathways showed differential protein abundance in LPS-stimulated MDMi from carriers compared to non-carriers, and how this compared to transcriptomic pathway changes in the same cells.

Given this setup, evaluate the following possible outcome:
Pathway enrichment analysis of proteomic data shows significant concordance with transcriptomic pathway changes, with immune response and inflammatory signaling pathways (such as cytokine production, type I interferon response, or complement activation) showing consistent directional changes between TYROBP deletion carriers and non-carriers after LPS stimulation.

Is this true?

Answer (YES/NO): YES